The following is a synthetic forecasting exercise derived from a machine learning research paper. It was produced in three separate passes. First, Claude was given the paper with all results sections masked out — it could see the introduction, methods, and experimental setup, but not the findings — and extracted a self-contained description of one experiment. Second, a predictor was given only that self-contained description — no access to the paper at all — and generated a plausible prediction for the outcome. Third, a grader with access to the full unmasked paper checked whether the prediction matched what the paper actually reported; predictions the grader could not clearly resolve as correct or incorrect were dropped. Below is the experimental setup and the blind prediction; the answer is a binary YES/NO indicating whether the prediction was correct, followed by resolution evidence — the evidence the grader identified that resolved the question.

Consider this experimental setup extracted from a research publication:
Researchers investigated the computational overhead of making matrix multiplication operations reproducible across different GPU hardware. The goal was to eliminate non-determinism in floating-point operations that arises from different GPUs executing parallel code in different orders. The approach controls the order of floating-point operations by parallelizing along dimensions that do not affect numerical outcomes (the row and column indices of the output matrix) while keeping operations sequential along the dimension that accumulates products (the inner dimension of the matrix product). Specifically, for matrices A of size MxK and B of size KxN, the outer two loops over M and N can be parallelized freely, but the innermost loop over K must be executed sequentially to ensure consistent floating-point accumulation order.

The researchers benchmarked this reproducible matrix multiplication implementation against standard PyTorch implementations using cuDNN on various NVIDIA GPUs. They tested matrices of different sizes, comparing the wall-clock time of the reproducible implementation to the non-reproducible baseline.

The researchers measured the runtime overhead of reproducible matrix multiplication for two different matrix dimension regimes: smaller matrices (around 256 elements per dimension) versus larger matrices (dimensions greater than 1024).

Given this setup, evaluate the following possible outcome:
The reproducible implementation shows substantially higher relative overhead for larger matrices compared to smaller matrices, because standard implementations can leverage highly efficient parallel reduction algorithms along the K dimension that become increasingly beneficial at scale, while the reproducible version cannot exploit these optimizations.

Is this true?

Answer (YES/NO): NO